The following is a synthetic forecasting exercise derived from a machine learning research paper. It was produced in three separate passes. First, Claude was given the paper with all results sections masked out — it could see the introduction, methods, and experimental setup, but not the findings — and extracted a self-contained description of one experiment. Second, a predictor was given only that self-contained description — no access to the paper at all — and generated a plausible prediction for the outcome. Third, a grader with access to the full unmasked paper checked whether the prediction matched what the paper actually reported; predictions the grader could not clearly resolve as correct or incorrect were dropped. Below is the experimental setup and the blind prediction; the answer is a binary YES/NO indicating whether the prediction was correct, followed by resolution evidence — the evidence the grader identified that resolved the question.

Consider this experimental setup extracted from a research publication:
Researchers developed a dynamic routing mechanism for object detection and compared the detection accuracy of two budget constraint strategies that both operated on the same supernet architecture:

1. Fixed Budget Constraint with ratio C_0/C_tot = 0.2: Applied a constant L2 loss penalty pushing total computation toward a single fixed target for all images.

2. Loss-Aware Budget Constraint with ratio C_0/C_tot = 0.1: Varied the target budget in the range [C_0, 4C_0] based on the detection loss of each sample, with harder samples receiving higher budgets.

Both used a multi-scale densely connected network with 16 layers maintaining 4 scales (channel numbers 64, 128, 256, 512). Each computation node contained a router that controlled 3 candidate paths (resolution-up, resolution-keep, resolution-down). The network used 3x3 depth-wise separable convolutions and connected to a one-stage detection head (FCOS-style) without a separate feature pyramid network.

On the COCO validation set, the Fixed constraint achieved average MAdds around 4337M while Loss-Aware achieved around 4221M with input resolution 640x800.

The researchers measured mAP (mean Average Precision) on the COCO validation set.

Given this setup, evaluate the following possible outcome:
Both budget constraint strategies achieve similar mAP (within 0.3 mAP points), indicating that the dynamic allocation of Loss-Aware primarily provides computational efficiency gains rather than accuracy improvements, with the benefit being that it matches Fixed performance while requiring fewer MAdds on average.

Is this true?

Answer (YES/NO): NO